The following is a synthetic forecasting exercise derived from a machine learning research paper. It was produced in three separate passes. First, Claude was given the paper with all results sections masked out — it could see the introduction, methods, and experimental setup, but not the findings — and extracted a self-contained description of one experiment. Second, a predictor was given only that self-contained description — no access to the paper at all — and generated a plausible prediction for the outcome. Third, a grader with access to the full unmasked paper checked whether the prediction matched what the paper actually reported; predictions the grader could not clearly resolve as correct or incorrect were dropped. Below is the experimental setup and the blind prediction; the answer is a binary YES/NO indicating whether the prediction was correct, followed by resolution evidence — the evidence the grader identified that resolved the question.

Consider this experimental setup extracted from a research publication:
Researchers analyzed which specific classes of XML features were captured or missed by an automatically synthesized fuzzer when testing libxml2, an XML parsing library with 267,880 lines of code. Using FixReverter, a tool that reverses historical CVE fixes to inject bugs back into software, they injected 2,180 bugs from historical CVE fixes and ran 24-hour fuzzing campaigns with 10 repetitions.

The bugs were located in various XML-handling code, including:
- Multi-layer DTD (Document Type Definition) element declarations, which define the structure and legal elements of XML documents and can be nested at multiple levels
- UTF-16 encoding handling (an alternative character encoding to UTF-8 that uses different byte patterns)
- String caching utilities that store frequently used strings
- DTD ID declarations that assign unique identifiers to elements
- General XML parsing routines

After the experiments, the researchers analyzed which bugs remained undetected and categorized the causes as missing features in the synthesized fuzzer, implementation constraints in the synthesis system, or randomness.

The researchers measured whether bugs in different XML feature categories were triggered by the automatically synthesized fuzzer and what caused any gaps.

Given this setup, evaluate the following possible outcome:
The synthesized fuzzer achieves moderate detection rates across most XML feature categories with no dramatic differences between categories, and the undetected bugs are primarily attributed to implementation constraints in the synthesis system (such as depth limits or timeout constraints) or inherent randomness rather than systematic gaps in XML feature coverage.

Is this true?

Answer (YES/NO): NO